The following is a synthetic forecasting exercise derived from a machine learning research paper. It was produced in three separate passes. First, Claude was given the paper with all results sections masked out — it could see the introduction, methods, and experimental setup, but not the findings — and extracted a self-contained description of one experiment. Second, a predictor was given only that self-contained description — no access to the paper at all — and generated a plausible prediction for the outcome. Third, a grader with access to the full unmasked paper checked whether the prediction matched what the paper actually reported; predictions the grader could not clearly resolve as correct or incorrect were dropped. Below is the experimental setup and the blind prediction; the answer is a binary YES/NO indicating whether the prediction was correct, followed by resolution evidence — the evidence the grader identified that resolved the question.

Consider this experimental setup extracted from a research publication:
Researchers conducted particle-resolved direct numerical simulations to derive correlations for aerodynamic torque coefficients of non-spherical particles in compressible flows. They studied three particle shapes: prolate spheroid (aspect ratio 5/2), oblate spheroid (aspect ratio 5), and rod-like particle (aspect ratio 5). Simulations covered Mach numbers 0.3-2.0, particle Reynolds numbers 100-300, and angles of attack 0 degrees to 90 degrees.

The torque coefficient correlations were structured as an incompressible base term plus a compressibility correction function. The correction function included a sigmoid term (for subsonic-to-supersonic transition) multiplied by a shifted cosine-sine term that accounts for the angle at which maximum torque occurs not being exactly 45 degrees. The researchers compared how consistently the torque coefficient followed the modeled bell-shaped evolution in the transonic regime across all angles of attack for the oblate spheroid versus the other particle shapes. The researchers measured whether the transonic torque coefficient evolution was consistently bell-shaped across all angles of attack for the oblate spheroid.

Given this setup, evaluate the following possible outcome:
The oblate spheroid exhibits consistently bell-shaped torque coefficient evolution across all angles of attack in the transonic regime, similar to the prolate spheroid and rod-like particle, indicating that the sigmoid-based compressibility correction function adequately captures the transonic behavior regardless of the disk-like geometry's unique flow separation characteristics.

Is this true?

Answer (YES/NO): NO